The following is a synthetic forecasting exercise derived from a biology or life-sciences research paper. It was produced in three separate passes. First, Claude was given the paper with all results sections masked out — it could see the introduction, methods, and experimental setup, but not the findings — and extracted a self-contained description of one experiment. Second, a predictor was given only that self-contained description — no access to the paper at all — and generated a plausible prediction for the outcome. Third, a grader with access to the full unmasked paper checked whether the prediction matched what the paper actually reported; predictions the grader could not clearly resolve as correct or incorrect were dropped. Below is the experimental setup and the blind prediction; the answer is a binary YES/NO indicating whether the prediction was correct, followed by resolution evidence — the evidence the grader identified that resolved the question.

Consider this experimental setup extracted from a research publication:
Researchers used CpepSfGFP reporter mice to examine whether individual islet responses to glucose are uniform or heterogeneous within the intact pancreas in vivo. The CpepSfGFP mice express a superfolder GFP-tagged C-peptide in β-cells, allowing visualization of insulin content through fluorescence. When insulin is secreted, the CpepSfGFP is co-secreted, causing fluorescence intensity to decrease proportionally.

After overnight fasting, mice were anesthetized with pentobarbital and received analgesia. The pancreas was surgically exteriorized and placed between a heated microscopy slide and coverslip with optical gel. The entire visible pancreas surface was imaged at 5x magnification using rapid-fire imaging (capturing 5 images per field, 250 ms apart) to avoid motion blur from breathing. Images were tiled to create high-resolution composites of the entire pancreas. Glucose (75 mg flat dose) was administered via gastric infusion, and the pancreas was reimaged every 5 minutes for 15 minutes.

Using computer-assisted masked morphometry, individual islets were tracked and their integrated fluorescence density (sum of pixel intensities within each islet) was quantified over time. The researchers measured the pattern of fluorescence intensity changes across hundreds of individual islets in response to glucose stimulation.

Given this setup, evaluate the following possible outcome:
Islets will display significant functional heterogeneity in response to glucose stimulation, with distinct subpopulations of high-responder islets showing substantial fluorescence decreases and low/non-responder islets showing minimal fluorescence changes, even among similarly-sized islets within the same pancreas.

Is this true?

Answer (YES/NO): YES